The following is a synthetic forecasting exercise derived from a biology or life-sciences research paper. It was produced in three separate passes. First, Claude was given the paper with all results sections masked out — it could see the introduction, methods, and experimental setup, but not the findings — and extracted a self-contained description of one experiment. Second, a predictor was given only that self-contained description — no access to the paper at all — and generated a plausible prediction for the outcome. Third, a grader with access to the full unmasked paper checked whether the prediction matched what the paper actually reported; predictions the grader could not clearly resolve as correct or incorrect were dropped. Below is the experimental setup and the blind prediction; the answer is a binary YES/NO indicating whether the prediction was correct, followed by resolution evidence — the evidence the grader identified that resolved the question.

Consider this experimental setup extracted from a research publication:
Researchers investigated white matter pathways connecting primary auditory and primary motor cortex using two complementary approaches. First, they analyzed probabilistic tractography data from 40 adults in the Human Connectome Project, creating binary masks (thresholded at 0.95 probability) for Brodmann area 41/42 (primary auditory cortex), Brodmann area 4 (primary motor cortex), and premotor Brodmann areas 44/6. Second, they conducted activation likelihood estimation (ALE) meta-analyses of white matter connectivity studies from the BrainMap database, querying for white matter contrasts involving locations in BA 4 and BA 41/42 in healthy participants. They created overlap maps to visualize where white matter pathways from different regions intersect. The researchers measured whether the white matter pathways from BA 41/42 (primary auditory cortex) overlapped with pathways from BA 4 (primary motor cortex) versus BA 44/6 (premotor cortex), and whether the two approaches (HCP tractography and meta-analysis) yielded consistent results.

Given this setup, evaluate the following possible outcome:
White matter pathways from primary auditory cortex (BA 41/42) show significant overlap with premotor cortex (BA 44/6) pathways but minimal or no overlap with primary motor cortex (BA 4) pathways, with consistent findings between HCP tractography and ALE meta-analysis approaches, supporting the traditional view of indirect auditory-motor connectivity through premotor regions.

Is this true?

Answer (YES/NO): NO